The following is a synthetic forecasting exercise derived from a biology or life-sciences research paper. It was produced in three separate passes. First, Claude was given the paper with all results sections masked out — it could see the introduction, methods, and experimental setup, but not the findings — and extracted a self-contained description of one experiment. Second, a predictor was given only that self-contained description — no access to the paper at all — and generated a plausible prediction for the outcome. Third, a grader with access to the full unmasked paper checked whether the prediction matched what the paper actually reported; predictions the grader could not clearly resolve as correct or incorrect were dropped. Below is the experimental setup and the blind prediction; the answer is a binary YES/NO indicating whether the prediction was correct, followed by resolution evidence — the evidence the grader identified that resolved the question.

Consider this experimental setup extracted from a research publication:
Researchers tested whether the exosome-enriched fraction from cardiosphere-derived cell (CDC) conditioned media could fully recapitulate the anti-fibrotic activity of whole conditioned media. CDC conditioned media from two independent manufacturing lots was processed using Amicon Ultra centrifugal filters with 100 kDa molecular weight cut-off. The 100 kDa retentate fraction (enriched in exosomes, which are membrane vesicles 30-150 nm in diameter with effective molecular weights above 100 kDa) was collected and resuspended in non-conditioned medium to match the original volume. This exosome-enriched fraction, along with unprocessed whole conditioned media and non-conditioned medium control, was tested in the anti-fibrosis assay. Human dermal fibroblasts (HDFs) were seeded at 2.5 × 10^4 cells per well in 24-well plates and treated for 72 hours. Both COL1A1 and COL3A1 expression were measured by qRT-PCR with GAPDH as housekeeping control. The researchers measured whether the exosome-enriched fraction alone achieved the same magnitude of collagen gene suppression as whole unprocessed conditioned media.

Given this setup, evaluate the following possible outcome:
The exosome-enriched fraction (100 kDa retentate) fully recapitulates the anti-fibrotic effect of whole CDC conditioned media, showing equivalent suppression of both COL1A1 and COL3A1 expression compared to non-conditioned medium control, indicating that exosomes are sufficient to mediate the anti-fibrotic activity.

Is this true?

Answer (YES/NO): YES